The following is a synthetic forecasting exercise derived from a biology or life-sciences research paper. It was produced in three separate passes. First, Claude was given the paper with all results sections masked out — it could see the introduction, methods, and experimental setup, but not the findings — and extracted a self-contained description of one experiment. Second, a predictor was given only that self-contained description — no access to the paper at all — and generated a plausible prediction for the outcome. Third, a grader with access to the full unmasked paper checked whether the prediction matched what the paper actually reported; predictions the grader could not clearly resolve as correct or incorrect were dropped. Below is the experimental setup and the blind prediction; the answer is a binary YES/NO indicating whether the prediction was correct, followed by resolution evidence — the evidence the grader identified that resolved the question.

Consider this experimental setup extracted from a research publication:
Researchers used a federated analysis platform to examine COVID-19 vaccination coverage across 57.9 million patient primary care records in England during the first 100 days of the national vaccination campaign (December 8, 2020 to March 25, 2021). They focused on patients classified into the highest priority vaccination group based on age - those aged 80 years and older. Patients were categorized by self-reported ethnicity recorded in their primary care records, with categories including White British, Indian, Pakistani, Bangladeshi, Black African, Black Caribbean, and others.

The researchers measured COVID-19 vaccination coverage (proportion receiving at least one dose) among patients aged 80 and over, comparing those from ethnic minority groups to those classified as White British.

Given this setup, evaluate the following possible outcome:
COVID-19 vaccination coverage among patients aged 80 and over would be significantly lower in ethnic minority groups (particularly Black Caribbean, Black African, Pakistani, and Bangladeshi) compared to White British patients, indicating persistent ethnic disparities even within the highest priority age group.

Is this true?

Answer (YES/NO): YES